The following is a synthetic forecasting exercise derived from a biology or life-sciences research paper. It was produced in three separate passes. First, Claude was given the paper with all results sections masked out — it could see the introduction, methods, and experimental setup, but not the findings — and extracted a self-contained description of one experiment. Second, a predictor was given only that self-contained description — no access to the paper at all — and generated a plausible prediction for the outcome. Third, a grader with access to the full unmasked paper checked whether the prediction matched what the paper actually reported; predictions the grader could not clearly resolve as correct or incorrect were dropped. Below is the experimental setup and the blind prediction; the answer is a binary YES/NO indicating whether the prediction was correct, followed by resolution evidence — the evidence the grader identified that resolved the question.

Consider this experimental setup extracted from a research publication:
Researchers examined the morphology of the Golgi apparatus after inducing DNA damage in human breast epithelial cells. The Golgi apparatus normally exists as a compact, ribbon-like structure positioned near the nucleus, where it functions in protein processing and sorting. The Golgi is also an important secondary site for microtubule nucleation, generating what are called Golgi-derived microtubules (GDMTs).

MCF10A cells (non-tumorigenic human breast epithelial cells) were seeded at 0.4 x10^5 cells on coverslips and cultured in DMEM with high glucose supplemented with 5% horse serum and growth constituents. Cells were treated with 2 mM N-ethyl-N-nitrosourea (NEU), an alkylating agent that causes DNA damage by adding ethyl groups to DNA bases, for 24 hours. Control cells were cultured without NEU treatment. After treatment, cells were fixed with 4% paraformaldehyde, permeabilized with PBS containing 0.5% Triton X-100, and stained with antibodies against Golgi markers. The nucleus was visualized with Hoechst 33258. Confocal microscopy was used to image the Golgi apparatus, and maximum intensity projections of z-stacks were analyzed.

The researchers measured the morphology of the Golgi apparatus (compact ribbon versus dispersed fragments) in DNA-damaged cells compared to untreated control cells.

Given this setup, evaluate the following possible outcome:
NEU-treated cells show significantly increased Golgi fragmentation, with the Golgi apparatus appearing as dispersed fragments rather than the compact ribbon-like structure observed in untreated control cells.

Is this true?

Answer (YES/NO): YES